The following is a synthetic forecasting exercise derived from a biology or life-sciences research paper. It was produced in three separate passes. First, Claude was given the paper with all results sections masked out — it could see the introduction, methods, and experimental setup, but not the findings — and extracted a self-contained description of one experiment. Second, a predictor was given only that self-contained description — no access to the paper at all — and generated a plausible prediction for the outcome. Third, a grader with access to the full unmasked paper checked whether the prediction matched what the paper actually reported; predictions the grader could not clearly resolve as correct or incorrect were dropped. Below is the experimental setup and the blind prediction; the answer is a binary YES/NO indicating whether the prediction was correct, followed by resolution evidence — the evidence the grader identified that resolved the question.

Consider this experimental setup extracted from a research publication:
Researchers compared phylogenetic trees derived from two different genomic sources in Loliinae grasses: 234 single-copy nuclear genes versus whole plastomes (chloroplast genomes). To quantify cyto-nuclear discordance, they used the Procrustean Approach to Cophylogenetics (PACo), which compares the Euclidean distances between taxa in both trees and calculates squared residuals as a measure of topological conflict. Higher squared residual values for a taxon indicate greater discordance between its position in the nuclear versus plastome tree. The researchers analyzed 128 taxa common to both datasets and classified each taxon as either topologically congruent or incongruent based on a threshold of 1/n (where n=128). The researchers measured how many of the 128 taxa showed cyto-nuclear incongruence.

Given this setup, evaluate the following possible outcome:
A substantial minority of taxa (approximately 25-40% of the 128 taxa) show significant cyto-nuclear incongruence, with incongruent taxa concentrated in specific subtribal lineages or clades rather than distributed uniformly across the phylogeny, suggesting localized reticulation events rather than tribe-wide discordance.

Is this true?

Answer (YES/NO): NO